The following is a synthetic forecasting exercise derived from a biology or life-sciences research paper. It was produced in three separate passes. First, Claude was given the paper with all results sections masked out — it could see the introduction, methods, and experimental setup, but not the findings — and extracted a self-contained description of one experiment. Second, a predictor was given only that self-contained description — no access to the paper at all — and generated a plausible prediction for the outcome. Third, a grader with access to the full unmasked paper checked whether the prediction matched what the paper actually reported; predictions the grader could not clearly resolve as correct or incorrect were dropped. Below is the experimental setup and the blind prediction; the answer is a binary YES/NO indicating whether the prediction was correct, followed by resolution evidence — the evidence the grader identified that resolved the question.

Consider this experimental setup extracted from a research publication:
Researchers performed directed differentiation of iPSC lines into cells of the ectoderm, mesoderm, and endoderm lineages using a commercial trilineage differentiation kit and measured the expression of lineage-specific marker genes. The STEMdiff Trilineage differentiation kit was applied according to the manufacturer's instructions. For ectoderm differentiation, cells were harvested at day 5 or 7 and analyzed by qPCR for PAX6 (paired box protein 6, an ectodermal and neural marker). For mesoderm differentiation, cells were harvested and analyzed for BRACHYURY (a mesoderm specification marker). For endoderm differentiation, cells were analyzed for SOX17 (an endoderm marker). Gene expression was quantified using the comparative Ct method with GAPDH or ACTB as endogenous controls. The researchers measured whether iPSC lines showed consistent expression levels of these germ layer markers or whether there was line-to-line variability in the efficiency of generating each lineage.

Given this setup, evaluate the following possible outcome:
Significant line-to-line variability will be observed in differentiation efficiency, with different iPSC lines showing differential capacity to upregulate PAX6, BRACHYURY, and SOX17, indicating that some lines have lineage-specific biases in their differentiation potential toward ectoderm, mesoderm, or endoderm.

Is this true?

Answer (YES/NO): NO